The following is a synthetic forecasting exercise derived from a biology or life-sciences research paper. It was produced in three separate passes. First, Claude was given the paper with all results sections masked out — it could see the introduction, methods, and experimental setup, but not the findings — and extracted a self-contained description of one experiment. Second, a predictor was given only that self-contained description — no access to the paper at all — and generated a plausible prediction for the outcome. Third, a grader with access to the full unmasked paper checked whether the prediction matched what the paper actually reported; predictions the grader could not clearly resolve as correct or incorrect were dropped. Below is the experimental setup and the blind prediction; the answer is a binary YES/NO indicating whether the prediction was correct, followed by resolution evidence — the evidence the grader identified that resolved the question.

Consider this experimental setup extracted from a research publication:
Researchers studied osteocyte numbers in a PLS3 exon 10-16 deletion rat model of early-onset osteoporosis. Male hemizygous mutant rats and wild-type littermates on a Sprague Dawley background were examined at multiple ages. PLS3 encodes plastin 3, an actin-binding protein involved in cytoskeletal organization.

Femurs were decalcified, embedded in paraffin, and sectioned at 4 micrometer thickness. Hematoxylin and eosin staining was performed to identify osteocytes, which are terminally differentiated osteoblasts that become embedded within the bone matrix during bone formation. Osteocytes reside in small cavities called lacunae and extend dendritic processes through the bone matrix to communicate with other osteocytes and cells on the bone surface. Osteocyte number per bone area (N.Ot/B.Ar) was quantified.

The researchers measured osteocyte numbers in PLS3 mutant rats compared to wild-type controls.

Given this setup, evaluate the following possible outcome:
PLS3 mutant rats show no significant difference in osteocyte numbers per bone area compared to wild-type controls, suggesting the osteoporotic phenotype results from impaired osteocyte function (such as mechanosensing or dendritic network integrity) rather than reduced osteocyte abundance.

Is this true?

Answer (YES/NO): YES